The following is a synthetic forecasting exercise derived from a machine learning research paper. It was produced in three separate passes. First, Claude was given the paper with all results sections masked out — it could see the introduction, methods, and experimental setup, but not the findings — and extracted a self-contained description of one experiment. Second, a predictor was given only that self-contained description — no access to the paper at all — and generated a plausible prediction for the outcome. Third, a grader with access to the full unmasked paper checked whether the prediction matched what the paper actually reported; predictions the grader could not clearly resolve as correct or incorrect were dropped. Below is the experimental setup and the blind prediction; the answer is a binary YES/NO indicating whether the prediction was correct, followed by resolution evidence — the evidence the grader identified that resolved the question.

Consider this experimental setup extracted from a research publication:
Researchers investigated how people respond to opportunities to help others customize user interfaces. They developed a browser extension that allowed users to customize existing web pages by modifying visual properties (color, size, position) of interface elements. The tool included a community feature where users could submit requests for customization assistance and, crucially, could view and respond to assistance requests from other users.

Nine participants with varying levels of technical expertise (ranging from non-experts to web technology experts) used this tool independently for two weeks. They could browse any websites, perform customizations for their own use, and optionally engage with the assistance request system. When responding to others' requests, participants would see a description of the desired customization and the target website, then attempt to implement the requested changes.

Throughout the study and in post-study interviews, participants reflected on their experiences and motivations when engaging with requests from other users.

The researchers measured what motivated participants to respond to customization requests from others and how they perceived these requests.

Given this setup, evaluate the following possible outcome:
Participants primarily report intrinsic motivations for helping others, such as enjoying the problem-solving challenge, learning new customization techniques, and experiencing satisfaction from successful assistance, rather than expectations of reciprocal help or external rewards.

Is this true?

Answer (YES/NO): YES